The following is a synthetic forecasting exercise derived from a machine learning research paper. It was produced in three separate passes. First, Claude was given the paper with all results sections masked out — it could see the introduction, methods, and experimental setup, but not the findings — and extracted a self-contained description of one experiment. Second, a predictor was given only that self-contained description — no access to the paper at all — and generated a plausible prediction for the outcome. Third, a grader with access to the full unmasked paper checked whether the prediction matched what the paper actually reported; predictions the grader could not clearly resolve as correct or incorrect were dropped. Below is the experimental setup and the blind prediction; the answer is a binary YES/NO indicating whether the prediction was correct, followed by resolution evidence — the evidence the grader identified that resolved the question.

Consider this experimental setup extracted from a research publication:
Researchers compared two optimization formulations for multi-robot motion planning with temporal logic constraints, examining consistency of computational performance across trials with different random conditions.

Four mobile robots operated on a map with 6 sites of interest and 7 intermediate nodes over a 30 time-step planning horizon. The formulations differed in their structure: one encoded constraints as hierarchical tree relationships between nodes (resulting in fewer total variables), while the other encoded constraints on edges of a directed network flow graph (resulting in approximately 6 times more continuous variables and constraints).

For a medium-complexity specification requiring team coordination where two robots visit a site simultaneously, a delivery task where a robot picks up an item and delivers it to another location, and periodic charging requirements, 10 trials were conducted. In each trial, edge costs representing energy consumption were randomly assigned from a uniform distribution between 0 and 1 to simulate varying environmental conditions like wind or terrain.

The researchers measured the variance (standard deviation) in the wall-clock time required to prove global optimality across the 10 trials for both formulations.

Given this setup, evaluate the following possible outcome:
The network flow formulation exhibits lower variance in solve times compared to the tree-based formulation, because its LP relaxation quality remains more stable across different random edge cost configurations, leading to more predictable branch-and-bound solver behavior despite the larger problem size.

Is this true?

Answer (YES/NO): YES